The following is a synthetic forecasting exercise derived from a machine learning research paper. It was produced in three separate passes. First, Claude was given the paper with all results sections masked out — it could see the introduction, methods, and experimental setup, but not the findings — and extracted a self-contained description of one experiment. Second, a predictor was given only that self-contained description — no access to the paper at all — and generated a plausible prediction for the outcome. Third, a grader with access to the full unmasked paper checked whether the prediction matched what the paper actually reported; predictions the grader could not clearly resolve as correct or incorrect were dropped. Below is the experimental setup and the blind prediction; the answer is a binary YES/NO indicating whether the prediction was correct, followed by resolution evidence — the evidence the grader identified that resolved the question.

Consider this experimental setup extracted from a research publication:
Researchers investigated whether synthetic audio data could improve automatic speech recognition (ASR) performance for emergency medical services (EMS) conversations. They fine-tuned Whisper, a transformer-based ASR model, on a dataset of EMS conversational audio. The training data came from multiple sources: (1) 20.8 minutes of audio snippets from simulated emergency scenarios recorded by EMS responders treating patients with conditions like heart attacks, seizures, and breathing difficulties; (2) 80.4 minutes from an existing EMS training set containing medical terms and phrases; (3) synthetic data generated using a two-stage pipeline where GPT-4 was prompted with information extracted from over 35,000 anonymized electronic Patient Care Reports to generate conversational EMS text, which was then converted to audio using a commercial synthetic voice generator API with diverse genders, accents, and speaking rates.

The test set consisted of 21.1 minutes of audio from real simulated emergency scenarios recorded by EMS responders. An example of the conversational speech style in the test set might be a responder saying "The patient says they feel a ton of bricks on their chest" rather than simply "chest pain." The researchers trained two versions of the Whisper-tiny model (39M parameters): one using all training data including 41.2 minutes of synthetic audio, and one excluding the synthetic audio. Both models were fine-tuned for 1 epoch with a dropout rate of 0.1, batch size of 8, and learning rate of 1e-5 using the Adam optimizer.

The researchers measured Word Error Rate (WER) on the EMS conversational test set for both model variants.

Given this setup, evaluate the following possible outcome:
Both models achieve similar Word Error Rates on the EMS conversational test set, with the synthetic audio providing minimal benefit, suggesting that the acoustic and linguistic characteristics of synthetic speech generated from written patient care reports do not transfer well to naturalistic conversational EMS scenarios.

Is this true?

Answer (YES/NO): NO